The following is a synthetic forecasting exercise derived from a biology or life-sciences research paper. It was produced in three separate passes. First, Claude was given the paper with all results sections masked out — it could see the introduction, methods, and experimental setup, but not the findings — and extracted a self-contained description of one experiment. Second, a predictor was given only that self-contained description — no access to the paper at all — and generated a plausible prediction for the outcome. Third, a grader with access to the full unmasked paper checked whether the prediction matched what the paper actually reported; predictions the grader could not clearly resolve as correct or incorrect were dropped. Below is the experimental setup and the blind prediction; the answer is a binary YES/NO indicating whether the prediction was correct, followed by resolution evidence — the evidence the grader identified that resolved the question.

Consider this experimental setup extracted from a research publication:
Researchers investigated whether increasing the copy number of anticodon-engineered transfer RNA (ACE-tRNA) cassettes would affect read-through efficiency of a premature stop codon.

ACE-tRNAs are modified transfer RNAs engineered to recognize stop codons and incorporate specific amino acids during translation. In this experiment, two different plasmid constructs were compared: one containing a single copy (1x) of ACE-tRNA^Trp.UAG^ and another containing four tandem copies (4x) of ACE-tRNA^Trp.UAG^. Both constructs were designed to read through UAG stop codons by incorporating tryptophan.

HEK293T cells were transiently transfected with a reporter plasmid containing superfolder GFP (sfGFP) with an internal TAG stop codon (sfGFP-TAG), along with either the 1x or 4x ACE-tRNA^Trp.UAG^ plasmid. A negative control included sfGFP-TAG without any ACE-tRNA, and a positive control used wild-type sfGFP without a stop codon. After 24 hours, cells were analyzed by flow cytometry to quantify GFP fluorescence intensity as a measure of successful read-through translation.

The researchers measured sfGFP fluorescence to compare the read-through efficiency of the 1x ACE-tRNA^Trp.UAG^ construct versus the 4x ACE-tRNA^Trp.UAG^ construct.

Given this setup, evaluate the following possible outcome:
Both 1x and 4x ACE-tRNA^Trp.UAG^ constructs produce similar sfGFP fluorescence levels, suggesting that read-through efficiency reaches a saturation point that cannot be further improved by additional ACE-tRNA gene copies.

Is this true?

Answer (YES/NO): NO